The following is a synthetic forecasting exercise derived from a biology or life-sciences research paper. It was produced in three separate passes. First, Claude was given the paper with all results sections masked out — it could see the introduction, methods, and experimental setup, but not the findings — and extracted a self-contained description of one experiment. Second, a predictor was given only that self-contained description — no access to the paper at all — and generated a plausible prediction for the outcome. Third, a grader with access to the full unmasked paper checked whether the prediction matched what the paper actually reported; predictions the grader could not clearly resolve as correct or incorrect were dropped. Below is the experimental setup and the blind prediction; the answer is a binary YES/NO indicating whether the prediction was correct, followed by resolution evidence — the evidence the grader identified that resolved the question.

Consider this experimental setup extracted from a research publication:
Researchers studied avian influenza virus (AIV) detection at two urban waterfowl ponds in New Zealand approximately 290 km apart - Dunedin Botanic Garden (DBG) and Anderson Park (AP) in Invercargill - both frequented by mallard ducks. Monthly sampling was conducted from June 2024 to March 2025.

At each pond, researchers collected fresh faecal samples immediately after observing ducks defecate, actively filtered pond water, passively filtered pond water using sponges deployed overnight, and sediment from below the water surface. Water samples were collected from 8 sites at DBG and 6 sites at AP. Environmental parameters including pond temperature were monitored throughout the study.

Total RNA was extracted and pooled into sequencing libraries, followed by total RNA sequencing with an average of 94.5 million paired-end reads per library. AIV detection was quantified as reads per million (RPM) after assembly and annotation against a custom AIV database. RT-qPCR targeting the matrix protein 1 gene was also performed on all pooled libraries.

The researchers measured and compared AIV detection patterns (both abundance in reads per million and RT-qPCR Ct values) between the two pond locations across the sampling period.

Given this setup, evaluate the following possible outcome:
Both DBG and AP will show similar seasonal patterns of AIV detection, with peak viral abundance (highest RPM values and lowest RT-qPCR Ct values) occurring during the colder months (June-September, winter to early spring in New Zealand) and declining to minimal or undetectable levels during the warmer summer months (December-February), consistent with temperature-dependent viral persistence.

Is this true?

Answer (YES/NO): NO